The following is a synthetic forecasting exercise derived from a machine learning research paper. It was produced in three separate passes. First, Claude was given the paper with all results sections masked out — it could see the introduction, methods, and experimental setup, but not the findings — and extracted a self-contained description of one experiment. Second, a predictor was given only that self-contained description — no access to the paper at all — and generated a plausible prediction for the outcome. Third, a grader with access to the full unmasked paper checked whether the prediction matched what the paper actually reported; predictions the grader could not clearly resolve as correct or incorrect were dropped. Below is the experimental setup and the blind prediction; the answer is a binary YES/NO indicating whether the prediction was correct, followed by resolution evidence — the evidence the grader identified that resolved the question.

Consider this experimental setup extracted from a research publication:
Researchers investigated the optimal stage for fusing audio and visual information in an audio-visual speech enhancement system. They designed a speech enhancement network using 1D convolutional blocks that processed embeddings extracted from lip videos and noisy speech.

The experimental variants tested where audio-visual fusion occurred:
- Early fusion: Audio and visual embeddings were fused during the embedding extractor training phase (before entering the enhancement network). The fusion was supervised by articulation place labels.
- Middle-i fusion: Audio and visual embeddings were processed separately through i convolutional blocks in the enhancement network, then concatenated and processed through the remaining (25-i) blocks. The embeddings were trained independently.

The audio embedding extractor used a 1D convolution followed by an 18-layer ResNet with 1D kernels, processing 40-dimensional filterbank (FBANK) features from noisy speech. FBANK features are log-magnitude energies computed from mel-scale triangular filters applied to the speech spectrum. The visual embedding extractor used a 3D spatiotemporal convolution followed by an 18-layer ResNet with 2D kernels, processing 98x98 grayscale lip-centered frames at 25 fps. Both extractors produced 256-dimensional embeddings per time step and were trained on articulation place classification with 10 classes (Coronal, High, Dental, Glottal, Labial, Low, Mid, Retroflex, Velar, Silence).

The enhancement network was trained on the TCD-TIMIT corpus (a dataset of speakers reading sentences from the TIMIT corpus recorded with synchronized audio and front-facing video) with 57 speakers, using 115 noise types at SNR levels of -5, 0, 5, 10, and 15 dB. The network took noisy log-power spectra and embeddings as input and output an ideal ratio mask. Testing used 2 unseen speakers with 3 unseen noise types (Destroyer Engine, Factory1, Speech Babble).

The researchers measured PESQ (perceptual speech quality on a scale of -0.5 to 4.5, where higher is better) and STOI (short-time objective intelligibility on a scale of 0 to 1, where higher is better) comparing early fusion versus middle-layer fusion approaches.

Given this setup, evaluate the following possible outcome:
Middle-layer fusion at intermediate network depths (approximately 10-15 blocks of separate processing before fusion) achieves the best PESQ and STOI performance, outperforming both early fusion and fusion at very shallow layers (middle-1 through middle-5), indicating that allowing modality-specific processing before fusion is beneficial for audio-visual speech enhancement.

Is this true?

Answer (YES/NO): NO